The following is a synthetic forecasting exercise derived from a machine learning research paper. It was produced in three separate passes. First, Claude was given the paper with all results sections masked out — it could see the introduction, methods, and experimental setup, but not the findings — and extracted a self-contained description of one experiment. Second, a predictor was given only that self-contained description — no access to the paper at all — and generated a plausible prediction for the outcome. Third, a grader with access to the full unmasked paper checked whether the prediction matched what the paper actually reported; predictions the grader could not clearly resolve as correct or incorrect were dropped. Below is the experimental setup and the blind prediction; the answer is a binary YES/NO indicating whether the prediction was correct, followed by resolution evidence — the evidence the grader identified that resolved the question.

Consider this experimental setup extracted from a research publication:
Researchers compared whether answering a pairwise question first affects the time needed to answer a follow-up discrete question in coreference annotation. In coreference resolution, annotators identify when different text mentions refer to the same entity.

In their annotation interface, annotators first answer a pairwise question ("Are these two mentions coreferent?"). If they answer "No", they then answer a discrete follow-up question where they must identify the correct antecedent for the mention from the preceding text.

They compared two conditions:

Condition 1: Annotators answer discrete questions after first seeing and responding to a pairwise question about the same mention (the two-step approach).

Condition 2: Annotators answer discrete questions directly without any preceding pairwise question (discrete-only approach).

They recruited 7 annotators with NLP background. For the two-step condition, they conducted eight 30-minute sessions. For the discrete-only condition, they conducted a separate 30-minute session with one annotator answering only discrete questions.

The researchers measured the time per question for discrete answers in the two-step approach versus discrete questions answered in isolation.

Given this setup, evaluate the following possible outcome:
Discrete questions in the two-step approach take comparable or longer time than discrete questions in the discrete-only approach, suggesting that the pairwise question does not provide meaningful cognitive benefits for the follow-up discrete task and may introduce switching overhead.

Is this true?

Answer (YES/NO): NO